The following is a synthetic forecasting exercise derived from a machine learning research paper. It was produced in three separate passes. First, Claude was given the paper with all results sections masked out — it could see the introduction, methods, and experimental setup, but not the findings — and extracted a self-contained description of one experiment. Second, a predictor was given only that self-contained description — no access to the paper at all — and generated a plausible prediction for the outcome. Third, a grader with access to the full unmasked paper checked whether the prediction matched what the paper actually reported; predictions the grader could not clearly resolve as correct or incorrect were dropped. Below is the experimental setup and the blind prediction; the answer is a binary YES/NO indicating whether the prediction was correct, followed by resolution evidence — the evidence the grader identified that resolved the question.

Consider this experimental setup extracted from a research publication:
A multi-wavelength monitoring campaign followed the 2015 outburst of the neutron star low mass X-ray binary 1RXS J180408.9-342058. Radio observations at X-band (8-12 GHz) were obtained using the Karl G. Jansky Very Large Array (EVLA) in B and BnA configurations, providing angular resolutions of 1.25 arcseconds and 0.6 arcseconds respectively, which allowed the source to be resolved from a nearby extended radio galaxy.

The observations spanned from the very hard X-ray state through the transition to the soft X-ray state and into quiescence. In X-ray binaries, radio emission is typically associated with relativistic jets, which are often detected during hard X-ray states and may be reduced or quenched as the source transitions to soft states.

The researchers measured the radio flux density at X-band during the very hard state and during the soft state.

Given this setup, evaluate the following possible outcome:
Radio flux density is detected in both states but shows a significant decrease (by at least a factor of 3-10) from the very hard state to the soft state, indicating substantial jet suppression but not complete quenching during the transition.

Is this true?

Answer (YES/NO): YES